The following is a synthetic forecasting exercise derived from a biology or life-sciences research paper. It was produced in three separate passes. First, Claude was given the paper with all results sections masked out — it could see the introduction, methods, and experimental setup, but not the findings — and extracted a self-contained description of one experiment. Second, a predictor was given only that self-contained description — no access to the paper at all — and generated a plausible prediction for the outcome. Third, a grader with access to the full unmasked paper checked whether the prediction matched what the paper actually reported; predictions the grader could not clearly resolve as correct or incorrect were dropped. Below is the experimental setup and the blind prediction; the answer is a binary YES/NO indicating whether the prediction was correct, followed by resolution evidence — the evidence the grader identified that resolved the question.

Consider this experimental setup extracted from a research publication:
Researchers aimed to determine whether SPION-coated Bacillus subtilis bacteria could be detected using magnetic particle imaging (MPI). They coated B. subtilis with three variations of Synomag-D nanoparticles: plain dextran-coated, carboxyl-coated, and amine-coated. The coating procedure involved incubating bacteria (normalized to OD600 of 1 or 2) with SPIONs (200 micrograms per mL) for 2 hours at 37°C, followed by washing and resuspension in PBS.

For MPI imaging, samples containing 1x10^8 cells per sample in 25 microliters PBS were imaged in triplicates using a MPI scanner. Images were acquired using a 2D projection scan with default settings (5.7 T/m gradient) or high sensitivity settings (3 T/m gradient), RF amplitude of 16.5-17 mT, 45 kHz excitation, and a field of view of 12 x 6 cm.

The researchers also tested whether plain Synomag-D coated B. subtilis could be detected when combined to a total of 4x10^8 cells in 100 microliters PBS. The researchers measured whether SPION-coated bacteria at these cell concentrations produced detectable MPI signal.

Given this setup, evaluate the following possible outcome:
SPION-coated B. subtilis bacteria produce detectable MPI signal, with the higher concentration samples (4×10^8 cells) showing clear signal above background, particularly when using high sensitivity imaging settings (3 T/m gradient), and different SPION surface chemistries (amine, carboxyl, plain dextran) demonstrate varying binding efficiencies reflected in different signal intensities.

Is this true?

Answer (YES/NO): NO